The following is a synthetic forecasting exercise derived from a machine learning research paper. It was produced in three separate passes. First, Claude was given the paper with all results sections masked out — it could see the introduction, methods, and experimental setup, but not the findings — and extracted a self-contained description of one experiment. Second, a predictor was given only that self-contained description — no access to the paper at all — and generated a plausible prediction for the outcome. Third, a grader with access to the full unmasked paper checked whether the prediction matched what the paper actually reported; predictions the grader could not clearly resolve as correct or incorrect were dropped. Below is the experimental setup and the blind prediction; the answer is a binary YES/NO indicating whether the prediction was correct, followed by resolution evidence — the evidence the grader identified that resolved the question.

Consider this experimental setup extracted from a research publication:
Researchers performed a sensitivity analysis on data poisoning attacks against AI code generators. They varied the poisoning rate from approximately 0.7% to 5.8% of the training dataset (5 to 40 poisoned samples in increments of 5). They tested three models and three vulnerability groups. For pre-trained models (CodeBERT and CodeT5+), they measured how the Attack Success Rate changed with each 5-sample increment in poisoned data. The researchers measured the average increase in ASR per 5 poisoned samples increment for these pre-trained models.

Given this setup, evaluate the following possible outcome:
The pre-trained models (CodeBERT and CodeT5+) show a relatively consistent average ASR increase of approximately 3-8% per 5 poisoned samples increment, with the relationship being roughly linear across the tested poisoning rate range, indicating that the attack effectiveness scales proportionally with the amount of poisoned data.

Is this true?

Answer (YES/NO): YES